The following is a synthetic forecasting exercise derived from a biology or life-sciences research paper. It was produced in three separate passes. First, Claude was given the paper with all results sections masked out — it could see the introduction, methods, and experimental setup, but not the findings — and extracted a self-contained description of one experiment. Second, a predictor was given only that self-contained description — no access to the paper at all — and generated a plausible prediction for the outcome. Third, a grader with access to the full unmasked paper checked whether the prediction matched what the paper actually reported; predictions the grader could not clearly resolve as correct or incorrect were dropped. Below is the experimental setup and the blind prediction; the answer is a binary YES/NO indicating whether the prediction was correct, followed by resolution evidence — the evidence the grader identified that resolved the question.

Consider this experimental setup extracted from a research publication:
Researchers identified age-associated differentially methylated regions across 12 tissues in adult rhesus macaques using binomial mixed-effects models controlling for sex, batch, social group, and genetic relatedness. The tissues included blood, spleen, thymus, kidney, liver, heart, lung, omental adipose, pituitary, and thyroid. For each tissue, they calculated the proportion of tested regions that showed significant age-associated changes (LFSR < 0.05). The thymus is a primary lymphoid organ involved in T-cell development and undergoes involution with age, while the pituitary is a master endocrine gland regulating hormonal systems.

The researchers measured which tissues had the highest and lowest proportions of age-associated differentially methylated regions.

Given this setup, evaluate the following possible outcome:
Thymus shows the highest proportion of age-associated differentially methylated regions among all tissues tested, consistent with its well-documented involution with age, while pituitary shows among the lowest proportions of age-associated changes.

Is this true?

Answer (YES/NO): NO